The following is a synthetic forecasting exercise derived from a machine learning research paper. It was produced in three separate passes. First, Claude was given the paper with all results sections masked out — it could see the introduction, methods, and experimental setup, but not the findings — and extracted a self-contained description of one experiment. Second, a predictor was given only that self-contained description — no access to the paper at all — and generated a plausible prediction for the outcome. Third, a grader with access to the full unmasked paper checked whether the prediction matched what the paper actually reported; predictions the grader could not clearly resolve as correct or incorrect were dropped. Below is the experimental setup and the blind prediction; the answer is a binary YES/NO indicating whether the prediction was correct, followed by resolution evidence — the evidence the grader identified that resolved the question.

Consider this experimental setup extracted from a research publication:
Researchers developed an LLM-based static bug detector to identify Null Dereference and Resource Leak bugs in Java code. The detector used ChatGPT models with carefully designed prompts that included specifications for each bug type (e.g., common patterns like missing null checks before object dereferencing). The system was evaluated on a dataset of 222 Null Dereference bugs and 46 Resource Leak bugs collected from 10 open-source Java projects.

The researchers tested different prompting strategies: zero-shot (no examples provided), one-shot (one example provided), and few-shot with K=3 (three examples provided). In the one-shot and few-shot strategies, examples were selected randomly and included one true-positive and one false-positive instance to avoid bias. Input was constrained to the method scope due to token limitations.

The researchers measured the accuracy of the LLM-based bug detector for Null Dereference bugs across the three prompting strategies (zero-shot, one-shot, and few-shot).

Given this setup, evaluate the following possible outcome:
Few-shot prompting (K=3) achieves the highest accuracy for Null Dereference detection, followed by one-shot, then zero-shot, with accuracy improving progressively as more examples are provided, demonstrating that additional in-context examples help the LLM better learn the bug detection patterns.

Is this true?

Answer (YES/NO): NO